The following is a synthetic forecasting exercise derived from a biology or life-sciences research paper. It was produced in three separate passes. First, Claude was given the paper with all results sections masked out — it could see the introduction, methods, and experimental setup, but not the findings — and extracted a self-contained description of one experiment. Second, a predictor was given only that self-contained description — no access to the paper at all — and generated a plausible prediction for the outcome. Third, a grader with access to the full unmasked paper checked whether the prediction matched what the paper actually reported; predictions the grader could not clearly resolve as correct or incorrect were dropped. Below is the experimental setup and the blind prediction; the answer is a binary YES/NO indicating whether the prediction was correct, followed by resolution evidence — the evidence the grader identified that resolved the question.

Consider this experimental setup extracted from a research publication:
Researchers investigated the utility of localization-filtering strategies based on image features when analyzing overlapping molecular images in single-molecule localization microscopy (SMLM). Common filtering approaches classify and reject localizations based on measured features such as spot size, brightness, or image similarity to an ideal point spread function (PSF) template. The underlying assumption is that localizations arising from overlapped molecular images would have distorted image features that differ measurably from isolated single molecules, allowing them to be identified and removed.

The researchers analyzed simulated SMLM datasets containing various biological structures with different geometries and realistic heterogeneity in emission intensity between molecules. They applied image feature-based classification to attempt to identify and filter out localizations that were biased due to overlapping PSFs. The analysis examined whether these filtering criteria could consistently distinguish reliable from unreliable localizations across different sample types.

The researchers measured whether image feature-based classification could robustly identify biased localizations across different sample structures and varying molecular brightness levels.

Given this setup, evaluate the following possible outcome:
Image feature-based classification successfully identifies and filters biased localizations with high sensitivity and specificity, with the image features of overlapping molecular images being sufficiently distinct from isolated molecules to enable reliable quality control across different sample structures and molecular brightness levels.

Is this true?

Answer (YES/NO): NO